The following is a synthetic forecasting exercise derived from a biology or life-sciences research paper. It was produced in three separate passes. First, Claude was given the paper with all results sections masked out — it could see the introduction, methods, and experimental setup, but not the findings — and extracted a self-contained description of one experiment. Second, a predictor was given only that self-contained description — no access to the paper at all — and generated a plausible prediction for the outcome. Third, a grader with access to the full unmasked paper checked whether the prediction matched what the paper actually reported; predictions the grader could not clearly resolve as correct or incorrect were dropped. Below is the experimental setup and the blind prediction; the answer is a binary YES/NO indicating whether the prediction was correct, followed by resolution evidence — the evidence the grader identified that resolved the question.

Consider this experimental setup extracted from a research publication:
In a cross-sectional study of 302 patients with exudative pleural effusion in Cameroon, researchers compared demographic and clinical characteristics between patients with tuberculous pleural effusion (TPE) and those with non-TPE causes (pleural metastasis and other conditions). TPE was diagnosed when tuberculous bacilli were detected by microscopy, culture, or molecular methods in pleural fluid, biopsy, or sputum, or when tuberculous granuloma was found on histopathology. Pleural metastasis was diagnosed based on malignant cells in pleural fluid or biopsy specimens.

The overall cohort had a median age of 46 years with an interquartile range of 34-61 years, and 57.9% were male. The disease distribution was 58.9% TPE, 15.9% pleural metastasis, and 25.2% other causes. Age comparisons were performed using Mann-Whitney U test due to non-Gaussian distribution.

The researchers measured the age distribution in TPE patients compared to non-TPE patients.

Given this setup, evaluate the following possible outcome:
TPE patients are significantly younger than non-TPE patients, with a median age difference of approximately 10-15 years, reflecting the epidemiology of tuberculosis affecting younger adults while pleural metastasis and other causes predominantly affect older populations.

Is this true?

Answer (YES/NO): YES